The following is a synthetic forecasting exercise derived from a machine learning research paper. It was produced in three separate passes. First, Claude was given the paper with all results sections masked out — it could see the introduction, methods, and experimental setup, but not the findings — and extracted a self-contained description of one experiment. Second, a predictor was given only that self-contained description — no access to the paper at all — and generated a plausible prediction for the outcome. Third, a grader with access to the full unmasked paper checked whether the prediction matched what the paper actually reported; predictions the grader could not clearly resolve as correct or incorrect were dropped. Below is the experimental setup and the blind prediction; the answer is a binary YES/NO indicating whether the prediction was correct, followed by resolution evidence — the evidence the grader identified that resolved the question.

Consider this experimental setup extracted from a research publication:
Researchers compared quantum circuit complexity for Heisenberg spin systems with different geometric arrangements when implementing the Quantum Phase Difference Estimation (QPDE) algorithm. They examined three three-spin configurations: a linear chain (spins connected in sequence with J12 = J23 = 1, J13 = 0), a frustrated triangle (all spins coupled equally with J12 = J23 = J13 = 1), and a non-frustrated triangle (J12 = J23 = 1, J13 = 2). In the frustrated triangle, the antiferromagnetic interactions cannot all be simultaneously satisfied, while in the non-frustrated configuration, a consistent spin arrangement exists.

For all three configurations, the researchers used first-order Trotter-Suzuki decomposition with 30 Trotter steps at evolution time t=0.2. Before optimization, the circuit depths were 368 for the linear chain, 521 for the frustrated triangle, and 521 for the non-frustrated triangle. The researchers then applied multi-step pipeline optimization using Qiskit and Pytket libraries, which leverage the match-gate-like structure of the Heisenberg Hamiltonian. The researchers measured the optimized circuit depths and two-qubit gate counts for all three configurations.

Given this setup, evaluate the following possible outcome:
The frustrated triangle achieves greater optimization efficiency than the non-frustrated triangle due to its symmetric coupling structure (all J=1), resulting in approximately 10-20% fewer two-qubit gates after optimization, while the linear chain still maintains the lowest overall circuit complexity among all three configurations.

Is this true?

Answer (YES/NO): NO